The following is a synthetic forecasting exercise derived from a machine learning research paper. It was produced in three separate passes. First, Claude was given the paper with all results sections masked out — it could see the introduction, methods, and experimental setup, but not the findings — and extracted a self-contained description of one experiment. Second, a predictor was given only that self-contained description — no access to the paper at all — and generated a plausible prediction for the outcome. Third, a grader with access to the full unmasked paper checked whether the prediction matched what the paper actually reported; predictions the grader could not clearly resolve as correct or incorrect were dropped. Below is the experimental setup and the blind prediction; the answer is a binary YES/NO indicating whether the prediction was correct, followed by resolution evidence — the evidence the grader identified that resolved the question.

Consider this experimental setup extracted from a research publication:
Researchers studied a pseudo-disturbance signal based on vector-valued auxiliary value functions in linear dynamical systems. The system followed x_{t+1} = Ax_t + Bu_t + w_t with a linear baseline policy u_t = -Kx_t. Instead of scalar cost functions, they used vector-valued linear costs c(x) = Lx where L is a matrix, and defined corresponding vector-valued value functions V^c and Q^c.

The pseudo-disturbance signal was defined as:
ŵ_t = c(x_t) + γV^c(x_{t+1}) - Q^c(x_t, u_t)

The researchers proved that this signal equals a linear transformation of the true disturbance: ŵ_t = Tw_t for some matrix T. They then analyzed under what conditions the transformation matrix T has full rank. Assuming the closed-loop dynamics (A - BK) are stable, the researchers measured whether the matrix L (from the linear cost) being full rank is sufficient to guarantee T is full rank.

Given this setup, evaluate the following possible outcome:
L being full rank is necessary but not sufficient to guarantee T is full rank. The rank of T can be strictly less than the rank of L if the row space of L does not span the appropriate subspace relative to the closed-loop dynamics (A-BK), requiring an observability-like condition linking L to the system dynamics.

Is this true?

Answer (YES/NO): NO